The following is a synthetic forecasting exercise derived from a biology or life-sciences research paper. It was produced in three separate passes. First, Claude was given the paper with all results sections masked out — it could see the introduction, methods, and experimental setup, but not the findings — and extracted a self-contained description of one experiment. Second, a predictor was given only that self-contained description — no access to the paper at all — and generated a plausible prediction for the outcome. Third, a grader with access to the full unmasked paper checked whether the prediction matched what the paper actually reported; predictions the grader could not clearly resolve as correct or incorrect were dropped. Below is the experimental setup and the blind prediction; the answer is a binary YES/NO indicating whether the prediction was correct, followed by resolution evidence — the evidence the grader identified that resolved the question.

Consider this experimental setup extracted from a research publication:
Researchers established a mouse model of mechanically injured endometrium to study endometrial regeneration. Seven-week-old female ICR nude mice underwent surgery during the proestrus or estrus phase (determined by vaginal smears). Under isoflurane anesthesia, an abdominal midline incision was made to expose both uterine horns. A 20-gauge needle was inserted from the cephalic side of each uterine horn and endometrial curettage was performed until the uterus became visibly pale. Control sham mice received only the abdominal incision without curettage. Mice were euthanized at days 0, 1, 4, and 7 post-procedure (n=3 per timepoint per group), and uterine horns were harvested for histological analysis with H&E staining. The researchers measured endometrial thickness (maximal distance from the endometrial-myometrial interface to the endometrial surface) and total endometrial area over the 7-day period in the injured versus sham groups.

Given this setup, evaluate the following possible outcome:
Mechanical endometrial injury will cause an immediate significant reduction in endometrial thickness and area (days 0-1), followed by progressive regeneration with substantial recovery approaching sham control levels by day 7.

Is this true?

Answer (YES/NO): NO